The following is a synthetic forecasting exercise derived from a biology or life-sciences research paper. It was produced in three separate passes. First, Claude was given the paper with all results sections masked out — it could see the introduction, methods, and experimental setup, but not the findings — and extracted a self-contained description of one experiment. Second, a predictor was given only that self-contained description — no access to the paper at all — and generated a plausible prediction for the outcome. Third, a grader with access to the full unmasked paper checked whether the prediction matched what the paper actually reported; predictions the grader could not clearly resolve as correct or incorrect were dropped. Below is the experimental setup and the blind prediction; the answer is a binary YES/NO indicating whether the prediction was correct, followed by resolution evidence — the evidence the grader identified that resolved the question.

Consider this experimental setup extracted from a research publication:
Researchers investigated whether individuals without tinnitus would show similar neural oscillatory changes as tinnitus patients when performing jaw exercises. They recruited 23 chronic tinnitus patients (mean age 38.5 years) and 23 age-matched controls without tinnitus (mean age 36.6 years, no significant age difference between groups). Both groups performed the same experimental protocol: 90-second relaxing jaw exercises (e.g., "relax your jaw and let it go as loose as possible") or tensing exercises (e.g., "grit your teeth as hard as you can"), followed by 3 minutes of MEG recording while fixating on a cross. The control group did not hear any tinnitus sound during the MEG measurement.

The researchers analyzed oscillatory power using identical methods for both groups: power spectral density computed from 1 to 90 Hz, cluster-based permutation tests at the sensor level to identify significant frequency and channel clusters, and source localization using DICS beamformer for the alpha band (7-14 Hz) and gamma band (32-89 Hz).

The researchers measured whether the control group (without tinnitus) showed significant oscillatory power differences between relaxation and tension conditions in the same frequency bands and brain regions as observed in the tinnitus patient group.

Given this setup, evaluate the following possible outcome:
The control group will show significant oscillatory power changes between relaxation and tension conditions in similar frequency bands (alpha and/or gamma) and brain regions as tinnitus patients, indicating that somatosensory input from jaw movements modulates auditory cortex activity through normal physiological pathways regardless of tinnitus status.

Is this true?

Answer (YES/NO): NO